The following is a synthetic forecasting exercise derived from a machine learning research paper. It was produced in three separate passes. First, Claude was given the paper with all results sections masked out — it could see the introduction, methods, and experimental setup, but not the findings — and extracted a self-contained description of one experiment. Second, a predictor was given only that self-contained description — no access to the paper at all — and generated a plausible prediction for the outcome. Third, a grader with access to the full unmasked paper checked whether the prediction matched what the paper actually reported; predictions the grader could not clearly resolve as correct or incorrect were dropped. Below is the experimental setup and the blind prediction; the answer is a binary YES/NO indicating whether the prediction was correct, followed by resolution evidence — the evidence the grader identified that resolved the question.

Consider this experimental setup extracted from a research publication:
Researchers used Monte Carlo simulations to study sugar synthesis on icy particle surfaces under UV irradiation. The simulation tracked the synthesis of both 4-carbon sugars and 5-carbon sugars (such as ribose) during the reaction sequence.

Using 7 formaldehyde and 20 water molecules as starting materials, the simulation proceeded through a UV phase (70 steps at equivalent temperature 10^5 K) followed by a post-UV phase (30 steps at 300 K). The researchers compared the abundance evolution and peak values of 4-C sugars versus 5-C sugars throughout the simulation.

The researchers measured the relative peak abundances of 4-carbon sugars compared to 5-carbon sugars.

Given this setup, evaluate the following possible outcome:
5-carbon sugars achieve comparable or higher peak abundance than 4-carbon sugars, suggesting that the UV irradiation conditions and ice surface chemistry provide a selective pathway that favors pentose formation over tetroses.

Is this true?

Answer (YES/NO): NO